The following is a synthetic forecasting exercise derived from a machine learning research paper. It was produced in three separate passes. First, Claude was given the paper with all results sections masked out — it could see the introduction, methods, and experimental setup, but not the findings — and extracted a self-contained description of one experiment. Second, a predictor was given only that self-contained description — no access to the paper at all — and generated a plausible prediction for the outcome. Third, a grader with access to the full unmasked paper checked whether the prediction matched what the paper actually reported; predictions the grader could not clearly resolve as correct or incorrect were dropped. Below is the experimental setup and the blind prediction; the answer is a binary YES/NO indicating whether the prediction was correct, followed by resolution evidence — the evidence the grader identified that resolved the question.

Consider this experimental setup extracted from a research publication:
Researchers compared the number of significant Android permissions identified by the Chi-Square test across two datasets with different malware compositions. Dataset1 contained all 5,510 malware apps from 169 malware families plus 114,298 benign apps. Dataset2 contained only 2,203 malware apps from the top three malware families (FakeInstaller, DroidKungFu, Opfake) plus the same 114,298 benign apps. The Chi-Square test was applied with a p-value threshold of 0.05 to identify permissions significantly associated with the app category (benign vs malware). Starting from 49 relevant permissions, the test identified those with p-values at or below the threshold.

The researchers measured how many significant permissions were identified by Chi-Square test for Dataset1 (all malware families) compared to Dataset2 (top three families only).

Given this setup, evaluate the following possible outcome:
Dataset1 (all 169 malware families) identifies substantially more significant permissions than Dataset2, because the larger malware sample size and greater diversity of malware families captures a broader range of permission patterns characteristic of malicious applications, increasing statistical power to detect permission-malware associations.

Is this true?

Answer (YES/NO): NO